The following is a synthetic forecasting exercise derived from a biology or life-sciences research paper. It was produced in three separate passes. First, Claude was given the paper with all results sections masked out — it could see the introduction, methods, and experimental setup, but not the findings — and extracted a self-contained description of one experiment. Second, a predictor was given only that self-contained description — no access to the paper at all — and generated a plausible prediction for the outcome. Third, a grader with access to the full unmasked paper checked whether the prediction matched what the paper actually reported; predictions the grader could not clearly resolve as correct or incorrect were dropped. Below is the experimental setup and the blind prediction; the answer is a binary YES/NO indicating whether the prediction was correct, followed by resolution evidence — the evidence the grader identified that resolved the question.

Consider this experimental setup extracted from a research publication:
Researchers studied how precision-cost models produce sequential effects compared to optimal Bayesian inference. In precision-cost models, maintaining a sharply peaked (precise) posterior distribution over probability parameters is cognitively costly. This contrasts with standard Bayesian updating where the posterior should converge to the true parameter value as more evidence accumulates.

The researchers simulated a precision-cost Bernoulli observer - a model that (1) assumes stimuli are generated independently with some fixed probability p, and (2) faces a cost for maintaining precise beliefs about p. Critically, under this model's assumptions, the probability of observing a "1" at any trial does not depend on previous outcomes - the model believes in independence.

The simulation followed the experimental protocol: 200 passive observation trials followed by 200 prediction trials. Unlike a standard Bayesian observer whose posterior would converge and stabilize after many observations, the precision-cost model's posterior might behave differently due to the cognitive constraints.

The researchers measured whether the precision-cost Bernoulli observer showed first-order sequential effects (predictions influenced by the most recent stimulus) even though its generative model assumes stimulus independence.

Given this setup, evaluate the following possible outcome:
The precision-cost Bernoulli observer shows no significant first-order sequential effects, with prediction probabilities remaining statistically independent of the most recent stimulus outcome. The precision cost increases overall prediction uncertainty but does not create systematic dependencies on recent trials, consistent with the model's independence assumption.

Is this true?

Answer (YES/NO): NO